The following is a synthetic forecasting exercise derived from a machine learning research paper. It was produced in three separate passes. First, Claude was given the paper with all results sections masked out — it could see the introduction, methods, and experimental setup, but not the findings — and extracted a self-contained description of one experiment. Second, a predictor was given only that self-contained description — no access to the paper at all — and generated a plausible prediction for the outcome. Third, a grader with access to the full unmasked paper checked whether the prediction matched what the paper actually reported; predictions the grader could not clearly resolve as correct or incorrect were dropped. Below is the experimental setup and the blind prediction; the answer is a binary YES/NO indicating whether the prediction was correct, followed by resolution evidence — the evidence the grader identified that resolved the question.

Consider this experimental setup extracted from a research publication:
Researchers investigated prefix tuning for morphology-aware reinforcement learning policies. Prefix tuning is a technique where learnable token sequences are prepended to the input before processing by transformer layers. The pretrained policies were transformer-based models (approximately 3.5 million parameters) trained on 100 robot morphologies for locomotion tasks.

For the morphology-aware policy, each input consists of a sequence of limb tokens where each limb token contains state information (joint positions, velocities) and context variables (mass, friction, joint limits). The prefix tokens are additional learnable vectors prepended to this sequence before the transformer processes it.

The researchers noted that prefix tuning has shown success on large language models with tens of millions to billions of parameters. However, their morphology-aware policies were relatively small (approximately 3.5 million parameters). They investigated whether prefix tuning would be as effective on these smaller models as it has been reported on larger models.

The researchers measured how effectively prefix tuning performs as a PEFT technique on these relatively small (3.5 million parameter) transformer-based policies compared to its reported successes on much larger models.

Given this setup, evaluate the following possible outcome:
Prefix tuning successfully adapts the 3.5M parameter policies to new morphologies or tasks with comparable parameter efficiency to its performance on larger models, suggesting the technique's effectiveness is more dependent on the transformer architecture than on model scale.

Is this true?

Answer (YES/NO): NO